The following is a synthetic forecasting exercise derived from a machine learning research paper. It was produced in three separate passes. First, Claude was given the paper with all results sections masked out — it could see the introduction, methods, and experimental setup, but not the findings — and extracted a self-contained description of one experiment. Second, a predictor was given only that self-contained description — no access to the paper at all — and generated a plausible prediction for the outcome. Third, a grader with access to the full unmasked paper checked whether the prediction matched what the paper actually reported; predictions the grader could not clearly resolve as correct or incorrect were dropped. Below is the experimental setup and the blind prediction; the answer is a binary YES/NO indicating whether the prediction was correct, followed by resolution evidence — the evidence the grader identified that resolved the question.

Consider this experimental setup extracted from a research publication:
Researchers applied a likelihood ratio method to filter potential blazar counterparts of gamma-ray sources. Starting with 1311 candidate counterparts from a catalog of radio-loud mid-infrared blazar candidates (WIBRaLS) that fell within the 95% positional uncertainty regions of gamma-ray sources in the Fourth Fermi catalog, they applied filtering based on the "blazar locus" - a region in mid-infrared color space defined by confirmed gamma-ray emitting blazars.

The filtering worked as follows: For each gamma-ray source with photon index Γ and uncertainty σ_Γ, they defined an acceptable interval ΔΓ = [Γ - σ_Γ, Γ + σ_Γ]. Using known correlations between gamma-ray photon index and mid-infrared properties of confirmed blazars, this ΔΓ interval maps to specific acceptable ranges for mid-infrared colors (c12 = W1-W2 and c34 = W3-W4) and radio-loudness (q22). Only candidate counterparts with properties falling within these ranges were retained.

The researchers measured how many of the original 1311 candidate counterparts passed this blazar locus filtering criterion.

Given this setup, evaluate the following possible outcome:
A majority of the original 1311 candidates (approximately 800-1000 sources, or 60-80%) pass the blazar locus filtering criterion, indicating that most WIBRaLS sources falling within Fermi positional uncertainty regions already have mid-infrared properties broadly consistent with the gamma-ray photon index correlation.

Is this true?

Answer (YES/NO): NO